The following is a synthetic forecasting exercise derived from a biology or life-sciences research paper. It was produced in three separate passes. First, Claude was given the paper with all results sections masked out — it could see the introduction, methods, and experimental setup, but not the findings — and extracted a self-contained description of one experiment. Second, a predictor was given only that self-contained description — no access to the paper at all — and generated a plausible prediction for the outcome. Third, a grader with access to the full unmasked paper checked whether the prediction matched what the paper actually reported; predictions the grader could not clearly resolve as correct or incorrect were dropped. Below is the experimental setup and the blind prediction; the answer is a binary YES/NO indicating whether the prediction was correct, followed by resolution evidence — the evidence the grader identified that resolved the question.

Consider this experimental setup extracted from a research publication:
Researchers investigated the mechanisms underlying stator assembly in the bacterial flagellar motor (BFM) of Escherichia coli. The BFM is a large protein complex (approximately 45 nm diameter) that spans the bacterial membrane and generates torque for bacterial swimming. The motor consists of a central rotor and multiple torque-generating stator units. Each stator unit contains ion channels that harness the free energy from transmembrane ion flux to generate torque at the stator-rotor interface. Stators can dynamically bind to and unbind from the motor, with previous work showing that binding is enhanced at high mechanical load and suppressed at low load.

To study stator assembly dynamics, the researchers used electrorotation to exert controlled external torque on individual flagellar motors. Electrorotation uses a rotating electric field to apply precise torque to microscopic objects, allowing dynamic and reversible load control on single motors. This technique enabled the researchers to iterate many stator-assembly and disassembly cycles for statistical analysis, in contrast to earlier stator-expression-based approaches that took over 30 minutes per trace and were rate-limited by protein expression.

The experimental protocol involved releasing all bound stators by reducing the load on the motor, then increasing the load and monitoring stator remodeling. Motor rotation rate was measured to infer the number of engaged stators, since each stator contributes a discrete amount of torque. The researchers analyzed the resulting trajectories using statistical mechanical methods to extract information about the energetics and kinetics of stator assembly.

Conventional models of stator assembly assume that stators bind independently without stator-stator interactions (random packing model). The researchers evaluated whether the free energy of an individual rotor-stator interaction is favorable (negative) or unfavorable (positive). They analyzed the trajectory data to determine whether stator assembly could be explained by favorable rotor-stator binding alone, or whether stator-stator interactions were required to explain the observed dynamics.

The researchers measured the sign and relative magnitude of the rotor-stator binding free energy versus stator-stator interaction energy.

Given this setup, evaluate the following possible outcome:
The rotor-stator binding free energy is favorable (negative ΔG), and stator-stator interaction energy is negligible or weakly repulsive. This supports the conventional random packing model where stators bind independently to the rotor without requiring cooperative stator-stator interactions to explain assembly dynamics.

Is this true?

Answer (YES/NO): NO